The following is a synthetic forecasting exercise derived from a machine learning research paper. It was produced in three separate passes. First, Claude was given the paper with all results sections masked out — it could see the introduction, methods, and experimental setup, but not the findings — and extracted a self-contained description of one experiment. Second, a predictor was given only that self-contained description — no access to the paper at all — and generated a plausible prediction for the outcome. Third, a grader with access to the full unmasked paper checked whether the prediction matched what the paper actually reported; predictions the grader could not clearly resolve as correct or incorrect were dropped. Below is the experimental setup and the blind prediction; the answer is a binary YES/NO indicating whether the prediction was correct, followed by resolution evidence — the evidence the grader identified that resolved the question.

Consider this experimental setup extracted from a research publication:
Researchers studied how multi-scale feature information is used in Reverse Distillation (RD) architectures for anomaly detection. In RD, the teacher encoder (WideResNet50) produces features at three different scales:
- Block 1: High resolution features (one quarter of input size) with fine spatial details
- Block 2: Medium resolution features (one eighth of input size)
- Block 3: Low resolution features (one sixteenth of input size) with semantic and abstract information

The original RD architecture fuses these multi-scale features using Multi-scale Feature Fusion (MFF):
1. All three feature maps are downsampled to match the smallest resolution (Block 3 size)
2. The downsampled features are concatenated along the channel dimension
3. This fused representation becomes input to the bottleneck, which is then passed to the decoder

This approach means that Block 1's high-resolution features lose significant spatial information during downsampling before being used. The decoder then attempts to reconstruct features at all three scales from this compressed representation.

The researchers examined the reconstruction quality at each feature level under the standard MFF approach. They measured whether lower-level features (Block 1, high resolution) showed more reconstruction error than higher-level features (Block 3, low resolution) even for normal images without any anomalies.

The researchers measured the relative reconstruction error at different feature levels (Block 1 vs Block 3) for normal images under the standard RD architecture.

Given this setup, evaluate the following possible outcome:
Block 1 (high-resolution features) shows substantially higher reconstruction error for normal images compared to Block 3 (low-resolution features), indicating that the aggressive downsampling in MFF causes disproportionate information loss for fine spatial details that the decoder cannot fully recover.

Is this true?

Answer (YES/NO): YES